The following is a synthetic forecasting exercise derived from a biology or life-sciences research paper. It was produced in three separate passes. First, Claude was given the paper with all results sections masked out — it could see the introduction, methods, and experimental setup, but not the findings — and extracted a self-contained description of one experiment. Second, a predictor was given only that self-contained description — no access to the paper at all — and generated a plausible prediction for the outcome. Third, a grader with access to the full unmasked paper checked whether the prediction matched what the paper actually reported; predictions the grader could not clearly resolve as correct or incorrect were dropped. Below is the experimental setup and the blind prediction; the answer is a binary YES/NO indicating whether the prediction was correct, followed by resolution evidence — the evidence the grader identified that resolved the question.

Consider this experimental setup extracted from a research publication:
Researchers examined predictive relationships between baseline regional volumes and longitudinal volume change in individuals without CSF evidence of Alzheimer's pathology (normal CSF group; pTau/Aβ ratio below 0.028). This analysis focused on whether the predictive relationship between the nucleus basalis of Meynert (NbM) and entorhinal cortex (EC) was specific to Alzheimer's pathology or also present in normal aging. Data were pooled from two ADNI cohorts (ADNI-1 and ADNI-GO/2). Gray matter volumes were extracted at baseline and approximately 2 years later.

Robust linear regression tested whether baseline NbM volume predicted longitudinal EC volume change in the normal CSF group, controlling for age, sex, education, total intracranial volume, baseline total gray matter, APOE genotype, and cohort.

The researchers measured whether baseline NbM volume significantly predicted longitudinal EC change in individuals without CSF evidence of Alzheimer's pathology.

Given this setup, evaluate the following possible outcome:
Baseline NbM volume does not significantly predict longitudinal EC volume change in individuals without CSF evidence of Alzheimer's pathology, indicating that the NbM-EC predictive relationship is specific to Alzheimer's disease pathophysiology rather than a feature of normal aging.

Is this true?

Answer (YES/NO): YES